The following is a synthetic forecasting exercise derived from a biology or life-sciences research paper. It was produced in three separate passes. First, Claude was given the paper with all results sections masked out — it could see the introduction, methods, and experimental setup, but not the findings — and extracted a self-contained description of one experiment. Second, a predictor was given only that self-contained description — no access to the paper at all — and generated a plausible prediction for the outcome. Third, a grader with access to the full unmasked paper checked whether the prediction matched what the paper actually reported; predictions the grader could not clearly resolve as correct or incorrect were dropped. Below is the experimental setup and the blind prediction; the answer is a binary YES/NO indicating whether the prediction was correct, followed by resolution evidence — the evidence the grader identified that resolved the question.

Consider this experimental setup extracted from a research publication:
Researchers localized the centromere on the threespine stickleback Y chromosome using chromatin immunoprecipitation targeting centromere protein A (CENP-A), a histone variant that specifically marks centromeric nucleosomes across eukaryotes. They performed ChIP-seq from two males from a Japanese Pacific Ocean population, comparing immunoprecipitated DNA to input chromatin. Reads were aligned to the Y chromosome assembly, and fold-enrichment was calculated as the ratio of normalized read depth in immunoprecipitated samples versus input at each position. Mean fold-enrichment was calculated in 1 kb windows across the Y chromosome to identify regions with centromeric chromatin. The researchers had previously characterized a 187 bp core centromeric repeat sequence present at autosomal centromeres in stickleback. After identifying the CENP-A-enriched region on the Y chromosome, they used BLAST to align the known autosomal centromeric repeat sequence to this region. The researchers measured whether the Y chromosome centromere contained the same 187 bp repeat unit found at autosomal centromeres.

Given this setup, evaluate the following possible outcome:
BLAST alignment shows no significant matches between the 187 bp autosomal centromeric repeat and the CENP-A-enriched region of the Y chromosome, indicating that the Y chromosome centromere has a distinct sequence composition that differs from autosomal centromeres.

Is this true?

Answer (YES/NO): NO